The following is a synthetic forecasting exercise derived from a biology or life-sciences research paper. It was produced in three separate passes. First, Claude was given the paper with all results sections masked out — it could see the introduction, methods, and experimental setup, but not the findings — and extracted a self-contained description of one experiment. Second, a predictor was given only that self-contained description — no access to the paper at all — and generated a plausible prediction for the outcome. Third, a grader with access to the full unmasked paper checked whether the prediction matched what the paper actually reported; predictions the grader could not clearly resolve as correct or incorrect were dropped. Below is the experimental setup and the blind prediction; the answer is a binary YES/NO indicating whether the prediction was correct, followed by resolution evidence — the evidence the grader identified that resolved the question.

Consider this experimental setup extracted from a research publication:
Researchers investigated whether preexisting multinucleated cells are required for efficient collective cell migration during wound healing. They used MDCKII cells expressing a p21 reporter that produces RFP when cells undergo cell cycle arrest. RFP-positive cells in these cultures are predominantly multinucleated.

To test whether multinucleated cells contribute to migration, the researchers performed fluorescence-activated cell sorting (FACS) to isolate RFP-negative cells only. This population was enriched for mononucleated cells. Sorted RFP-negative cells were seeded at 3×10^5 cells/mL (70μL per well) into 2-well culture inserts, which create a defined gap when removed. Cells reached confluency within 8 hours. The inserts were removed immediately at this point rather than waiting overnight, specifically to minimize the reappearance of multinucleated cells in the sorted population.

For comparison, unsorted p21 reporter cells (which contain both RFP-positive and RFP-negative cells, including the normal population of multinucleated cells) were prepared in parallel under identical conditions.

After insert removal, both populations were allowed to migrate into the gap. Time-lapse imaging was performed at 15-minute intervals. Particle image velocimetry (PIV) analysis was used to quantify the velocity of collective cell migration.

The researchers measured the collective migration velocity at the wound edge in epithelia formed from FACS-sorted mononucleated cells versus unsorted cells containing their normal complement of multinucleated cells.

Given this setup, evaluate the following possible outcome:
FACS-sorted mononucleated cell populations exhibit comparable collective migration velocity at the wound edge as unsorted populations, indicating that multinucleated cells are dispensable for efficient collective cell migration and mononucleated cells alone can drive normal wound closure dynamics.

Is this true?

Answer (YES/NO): NO